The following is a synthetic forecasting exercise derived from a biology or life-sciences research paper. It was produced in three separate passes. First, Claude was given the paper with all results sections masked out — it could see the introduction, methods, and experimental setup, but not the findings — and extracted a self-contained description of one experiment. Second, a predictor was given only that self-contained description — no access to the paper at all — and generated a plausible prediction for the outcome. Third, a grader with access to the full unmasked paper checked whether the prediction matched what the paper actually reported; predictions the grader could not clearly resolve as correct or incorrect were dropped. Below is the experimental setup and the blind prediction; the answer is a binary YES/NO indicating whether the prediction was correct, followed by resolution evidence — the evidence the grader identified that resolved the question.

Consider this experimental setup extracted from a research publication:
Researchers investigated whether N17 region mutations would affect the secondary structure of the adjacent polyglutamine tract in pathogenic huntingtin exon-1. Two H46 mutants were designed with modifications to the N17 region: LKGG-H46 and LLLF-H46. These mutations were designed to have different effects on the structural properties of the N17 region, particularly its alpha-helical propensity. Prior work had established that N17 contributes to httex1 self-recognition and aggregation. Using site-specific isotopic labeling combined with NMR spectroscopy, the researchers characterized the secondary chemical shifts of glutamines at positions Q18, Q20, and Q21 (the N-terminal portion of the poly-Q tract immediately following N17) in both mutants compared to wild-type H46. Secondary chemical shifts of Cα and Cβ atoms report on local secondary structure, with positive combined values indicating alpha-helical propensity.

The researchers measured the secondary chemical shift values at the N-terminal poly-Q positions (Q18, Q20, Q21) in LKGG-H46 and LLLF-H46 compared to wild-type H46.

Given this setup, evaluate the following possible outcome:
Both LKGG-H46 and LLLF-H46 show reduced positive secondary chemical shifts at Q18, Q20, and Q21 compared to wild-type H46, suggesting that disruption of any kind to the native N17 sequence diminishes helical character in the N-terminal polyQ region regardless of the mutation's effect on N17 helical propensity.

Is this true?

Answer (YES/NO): NO